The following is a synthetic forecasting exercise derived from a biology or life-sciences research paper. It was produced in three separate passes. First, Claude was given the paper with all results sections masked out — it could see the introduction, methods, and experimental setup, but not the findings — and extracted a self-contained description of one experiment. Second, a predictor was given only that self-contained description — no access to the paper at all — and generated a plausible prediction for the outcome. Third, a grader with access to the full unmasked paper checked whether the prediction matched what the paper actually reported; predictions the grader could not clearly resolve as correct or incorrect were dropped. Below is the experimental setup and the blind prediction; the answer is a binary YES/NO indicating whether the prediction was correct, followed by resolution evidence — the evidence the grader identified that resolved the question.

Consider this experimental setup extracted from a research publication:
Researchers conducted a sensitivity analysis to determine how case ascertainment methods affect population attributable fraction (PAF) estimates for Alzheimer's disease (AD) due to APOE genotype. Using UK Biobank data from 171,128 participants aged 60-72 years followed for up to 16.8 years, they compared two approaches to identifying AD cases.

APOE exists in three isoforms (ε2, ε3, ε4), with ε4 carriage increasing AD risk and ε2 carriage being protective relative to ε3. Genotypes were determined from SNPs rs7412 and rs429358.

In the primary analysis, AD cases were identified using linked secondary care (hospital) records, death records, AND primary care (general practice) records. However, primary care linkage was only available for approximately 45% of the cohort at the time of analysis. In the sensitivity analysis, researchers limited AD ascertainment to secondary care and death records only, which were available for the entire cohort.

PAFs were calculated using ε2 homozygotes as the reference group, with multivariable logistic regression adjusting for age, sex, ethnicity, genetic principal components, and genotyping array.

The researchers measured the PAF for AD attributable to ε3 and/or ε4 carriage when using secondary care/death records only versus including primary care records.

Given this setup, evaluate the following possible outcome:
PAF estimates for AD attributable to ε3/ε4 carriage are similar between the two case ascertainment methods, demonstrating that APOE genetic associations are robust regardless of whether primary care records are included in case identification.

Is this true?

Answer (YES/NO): NO